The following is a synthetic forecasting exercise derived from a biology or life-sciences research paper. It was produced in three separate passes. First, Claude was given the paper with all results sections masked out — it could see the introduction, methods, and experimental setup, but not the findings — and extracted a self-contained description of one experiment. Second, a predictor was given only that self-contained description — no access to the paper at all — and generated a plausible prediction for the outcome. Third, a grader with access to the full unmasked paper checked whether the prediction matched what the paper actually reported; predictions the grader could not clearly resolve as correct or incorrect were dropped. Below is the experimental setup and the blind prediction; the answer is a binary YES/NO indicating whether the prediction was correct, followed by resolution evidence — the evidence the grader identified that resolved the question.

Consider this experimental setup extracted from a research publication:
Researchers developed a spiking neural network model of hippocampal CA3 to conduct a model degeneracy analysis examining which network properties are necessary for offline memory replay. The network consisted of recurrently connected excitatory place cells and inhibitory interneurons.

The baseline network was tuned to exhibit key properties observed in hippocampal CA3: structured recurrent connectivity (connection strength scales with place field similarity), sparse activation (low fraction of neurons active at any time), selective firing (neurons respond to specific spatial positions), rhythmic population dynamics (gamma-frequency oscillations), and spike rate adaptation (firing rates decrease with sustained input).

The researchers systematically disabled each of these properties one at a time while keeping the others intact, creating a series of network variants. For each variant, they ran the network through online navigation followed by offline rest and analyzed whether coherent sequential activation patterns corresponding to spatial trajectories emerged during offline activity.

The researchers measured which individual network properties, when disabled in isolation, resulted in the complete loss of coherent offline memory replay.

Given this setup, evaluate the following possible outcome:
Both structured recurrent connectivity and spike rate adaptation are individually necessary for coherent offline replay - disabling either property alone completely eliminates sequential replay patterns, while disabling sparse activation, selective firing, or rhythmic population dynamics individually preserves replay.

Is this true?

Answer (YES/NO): NO